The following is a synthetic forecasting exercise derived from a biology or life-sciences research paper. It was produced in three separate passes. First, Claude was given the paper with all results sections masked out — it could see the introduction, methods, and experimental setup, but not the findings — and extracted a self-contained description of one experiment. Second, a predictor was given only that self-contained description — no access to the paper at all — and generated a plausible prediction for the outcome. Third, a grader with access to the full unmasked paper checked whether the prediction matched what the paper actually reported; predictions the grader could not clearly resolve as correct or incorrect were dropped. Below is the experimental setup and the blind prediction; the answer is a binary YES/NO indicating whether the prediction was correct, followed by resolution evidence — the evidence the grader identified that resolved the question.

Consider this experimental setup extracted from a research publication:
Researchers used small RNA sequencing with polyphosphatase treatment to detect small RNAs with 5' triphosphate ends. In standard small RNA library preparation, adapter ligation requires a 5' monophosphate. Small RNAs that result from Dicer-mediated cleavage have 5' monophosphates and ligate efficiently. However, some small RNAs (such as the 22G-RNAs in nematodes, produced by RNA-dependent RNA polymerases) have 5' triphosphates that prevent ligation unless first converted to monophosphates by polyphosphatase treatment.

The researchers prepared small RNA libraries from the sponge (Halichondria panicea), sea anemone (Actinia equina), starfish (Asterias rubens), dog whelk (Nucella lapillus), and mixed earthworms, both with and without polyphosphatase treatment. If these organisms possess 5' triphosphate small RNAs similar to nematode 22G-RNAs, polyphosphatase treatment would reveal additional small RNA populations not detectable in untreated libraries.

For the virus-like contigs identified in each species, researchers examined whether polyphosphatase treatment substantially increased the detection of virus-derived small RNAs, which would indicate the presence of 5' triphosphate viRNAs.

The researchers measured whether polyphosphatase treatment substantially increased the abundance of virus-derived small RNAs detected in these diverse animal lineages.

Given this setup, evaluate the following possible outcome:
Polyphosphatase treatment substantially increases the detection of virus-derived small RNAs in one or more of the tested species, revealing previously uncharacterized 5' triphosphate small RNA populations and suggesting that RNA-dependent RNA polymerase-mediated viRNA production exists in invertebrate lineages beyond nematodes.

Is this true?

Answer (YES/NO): NO